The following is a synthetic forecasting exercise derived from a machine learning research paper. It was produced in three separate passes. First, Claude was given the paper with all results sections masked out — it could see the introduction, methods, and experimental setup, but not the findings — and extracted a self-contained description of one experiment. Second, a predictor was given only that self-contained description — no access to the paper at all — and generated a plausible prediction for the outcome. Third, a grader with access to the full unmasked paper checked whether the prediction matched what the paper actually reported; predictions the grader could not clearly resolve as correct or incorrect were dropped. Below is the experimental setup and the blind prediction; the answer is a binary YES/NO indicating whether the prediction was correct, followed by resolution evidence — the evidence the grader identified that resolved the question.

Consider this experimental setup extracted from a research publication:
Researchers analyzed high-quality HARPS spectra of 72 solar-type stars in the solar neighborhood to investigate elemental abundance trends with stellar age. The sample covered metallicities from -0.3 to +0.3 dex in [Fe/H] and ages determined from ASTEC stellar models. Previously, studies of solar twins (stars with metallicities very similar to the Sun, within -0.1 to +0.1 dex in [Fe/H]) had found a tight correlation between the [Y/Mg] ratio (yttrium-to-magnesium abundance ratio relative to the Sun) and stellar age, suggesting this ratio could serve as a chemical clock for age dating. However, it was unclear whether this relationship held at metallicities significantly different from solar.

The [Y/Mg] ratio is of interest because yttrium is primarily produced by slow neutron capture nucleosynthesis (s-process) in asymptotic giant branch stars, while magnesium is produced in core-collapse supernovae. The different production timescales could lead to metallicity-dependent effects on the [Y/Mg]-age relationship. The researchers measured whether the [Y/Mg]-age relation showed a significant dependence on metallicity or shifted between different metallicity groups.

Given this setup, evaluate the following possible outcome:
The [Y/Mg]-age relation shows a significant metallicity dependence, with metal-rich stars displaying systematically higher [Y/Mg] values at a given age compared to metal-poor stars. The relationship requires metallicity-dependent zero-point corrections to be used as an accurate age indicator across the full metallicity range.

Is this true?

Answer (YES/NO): NO